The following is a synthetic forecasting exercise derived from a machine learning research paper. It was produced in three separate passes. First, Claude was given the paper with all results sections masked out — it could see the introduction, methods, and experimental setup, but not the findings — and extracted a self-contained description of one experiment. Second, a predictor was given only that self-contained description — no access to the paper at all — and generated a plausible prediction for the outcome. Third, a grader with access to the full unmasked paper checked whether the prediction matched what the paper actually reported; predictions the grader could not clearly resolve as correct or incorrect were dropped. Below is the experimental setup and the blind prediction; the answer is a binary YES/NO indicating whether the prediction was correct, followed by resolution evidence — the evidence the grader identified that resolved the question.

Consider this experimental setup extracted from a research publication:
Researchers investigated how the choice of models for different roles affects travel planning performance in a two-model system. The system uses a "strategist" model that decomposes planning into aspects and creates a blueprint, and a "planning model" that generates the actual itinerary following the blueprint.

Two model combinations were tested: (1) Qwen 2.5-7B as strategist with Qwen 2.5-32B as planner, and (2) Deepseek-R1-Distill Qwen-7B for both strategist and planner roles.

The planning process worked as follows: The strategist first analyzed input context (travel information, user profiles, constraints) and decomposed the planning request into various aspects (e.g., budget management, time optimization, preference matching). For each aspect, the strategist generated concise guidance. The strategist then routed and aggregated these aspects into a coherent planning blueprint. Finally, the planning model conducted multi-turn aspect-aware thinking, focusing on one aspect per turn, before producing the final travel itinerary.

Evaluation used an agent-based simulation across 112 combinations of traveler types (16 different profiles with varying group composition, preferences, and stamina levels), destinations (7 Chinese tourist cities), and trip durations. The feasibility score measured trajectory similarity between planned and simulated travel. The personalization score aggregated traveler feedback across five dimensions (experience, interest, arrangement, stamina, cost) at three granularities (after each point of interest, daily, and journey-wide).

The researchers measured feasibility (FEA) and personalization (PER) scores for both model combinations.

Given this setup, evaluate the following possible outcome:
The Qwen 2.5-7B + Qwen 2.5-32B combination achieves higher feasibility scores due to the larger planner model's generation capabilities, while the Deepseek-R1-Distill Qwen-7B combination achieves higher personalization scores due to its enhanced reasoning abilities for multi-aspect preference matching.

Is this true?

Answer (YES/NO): NO